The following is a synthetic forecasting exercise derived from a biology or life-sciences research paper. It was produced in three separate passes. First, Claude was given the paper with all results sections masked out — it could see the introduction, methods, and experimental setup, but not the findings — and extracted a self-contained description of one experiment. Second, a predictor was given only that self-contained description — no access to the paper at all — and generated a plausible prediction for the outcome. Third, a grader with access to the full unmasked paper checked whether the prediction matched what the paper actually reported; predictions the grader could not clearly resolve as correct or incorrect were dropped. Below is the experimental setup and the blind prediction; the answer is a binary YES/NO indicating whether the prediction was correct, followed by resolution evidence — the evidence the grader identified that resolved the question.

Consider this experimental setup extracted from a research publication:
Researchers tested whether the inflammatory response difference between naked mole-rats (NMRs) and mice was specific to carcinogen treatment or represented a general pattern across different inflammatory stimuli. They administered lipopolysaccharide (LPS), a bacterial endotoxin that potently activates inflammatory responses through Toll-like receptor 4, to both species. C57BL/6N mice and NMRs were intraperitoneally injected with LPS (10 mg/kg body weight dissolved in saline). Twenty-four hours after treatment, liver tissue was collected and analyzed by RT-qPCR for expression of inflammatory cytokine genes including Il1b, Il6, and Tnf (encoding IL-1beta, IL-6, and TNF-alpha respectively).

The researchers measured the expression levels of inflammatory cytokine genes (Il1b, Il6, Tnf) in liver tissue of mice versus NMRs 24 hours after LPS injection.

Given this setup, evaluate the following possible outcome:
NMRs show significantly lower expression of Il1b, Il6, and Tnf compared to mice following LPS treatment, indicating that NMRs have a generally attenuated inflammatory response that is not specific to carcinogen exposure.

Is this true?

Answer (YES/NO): NO